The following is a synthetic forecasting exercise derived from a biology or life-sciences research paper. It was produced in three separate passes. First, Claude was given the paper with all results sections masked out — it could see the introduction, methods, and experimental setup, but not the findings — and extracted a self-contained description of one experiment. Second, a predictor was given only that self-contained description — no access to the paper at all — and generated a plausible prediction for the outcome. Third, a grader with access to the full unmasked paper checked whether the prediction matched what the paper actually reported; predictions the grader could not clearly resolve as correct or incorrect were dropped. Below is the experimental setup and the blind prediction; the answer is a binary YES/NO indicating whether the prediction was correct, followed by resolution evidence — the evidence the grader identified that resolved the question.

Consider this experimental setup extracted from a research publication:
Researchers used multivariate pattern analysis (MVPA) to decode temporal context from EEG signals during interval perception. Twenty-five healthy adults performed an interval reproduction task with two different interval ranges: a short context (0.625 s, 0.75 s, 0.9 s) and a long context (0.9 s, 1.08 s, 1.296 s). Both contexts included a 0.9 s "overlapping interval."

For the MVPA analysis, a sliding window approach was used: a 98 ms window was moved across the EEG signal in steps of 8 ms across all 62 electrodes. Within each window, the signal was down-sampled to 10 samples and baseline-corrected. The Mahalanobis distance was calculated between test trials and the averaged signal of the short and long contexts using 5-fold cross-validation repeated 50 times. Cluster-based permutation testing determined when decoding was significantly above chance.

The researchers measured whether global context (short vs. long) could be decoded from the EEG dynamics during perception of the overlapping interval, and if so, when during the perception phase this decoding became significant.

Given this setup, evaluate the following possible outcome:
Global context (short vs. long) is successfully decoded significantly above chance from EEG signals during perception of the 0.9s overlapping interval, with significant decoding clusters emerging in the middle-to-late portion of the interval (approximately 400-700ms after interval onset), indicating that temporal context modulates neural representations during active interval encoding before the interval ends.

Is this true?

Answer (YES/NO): NO